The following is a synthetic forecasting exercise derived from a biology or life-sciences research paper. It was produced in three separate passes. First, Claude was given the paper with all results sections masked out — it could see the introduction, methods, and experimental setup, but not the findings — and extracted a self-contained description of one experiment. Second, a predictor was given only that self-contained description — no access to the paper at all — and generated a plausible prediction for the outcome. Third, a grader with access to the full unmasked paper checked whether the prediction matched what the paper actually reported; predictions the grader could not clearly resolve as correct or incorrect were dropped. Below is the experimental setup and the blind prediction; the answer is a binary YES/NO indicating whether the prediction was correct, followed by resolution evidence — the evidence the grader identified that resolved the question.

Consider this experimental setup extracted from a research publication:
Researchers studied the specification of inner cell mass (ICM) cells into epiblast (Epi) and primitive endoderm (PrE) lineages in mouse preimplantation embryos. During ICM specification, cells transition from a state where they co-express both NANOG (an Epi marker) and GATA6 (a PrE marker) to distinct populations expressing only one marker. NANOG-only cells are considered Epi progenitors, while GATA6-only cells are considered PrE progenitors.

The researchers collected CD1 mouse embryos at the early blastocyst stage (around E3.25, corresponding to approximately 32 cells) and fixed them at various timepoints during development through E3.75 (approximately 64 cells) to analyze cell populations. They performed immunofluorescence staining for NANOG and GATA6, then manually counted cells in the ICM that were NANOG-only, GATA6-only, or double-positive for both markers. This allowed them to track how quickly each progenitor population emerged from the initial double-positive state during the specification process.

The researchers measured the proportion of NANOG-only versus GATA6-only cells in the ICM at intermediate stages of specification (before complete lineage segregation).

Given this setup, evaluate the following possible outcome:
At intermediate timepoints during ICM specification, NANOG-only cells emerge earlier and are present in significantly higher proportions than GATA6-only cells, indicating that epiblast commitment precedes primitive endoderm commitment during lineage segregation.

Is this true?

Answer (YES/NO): YES